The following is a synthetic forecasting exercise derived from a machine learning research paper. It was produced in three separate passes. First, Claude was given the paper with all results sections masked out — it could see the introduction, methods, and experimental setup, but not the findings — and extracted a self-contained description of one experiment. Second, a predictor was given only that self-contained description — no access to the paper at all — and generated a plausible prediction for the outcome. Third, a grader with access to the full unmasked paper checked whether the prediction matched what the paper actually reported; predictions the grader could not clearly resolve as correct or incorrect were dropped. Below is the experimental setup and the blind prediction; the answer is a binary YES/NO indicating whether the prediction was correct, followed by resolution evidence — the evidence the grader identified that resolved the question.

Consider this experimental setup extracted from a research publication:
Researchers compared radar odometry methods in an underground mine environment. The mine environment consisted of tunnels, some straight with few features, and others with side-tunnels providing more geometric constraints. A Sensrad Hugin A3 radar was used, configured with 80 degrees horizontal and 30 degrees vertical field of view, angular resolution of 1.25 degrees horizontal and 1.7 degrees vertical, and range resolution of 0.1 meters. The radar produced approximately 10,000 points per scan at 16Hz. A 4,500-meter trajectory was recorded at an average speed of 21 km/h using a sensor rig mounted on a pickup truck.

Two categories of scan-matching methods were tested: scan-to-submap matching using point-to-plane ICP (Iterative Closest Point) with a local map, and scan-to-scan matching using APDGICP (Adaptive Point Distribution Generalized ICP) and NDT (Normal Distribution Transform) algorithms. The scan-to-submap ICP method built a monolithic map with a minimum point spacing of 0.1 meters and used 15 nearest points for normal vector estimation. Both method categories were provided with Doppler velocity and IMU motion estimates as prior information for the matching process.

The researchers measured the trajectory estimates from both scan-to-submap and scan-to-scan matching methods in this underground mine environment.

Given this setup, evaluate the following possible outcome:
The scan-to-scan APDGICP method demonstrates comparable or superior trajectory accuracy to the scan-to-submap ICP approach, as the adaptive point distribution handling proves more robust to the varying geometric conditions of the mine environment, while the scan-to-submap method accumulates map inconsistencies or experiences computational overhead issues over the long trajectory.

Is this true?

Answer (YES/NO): NO